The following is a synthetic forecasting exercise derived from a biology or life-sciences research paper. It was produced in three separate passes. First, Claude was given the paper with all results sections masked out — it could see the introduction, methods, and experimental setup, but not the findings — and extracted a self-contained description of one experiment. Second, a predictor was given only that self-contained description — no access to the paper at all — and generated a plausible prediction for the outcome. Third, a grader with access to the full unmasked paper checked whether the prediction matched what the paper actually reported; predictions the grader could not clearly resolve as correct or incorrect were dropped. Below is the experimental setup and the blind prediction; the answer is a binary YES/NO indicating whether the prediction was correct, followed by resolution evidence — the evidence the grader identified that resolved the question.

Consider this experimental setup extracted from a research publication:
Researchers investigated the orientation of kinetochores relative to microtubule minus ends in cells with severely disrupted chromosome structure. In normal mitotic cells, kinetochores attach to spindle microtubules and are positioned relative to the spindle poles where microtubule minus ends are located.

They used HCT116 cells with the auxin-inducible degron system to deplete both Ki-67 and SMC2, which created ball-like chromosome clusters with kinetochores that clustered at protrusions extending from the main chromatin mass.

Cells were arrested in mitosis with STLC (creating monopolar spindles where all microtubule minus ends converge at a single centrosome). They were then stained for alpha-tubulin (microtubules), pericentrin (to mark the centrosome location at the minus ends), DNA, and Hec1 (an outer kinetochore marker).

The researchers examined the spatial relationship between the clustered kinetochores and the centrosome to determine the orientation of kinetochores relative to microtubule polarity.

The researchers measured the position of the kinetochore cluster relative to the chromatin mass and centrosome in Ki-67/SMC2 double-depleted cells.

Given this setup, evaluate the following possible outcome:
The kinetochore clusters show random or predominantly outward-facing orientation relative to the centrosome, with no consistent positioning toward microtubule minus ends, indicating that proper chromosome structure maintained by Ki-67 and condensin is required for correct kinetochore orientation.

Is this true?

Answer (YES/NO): NO